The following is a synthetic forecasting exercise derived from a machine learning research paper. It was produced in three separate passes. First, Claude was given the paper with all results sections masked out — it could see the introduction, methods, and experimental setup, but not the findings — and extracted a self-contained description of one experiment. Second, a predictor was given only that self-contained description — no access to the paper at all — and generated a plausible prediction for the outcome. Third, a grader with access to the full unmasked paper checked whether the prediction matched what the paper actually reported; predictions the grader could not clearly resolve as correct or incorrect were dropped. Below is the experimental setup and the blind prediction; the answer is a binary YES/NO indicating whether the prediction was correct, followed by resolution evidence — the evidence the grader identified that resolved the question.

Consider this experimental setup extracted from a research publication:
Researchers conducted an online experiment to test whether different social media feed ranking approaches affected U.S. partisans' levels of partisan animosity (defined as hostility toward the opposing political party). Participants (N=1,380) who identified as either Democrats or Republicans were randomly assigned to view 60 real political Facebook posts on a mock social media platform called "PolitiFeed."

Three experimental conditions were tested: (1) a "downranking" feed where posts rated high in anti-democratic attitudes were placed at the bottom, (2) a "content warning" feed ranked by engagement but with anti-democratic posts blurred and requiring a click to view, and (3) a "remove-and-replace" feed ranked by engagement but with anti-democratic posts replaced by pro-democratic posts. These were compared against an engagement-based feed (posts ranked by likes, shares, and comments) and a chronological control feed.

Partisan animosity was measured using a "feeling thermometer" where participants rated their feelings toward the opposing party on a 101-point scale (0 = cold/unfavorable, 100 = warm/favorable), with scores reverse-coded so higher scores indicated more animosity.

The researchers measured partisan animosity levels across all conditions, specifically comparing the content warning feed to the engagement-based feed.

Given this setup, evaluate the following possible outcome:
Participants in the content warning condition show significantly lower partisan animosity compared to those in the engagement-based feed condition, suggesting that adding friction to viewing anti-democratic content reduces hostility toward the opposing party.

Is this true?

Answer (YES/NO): NO